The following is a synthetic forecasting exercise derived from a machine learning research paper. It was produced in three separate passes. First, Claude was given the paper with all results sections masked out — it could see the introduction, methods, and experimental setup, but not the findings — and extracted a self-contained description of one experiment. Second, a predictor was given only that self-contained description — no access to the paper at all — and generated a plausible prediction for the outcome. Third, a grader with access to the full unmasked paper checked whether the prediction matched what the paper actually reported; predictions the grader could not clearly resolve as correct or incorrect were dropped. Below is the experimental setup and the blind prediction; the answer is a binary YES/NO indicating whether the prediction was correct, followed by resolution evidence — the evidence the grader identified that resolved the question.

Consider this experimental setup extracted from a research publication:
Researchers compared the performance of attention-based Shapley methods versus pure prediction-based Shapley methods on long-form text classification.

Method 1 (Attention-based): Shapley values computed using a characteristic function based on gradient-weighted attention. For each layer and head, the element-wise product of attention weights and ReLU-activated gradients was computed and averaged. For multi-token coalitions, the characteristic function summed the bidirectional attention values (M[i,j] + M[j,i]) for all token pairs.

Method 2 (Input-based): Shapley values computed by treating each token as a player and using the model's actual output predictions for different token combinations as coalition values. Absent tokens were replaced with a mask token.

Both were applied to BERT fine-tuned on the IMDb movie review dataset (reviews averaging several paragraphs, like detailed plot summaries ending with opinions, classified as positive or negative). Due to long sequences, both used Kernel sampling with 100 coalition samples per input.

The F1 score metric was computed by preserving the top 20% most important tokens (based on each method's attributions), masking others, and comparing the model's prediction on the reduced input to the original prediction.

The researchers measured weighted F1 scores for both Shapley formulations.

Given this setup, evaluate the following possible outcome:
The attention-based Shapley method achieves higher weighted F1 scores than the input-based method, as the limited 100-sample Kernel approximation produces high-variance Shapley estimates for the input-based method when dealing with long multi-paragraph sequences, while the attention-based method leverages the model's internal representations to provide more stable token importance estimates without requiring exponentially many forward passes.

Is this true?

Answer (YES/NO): NO